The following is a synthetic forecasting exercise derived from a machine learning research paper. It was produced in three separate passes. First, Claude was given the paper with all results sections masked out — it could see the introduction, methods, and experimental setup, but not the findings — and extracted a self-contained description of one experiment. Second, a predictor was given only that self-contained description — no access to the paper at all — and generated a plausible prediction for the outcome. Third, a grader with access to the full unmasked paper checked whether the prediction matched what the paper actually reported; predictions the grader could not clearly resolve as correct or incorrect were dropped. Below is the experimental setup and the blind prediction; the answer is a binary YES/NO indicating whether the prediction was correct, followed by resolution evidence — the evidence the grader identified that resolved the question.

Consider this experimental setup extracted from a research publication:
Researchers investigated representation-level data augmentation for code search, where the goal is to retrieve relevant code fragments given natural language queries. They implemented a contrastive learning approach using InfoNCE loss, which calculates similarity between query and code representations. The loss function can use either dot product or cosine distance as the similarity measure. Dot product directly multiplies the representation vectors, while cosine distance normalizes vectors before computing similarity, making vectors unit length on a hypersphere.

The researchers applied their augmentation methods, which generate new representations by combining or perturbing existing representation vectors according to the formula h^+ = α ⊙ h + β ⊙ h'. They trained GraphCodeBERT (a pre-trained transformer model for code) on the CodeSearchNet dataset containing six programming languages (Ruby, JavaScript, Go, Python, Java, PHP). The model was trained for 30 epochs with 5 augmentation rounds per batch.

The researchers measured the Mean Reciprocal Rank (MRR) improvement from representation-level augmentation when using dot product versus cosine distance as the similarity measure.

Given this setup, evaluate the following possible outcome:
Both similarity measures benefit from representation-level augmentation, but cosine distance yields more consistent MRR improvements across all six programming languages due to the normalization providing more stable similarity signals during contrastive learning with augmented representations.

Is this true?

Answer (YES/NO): NO